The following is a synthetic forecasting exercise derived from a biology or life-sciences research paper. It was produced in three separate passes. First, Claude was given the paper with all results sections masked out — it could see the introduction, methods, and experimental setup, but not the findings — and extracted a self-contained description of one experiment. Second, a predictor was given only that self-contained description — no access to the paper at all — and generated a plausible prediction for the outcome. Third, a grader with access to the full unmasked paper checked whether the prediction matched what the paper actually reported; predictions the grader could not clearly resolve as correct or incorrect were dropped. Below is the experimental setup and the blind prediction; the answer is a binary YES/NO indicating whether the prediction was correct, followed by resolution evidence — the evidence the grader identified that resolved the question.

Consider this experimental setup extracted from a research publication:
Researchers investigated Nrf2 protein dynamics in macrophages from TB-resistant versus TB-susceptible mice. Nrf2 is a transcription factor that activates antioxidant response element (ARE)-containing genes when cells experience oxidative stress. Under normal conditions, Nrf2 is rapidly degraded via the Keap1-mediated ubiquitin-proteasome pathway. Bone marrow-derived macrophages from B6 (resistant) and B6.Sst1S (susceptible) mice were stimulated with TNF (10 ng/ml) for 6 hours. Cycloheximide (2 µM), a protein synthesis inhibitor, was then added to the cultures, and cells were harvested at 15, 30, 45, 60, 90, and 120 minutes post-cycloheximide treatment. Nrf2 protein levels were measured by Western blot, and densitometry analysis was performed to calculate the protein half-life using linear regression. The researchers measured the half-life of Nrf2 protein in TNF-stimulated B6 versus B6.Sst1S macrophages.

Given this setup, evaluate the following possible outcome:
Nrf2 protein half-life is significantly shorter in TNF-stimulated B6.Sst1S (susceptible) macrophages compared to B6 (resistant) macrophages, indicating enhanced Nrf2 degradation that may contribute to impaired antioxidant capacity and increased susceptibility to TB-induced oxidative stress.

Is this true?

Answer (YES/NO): NO